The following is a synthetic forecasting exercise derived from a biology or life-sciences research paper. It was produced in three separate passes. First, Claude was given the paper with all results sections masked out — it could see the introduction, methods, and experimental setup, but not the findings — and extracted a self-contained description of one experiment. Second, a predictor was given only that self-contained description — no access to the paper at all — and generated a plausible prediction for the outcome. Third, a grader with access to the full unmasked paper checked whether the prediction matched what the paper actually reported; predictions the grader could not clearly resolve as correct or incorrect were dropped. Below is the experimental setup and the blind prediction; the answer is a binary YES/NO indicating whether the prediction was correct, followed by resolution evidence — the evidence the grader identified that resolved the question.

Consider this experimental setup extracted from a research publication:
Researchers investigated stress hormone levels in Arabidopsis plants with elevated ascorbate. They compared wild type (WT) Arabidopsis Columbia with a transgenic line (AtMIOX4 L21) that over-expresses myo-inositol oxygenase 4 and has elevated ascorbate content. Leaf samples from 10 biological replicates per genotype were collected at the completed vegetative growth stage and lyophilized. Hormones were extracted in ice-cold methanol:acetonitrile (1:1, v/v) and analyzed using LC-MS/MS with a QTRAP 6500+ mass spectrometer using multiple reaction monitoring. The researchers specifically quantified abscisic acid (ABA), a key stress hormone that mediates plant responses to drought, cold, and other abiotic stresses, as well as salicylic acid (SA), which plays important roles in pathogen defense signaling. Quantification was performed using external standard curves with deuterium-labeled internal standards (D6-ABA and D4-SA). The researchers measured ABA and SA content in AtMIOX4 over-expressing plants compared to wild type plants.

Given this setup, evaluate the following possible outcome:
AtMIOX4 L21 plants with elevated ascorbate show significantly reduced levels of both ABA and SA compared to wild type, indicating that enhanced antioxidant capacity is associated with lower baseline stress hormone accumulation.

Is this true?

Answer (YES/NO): NO